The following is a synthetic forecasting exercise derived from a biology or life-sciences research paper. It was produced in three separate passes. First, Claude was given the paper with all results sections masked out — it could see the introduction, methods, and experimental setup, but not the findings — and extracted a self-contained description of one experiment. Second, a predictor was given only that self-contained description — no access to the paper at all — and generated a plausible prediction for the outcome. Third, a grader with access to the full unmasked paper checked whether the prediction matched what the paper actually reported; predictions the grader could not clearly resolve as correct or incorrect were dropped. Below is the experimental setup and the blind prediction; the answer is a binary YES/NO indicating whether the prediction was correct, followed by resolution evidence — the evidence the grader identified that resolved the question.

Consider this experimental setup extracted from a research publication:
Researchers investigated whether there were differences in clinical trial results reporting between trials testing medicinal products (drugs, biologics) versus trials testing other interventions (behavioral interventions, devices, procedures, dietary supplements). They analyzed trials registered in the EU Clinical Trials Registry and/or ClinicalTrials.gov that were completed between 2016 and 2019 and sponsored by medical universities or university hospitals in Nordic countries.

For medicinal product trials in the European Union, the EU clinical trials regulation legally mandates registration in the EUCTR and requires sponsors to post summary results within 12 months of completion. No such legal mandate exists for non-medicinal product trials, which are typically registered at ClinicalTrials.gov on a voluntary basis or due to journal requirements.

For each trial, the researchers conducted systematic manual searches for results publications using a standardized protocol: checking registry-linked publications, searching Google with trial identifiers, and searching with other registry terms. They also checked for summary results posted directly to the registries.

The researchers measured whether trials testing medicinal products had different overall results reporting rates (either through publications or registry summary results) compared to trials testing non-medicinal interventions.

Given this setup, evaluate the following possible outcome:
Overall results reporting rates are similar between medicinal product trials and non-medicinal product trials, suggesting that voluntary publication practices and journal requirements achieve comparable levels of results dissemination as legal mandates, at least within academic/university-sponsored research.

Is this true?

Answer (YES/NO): YES